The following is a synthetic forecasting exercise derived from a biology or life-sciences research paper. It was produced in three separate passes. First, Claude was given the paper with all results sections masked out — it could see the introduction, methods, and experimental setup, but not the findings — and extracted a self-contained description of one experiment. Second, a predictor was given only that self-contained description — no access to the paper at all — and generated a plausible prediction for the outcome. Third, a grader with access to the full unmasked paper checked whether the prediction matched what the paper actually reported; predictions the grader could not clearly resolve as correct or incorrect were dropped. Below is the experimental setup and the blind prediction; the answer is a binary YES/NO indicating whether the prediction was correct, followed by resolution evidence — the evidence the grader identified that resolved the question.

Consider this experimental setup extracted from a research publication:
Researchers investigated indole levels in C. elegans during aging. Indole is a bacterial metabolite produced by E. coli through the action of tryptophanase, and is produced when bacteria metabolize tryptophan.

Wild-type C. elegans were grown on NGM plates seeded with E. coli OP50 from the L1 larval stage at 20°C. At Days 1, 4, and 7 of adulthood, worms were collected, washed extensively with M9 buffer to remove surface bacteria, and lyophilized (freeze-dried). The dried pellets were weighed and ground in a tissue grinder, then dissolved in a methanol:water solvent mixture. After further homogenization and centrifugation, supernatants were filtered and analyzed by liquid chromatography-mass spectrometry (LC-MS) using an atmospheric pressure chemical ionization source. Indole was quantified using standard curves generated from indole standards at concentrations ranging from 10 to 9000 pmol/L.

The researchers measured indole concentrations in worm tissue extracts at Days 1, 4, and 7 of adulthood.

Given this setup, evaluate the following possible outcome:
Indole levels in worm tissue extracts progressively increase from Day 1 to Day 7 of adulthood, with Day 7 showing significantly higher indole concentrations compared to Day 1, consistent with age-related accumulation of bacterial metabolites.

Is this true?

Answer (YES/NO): YES